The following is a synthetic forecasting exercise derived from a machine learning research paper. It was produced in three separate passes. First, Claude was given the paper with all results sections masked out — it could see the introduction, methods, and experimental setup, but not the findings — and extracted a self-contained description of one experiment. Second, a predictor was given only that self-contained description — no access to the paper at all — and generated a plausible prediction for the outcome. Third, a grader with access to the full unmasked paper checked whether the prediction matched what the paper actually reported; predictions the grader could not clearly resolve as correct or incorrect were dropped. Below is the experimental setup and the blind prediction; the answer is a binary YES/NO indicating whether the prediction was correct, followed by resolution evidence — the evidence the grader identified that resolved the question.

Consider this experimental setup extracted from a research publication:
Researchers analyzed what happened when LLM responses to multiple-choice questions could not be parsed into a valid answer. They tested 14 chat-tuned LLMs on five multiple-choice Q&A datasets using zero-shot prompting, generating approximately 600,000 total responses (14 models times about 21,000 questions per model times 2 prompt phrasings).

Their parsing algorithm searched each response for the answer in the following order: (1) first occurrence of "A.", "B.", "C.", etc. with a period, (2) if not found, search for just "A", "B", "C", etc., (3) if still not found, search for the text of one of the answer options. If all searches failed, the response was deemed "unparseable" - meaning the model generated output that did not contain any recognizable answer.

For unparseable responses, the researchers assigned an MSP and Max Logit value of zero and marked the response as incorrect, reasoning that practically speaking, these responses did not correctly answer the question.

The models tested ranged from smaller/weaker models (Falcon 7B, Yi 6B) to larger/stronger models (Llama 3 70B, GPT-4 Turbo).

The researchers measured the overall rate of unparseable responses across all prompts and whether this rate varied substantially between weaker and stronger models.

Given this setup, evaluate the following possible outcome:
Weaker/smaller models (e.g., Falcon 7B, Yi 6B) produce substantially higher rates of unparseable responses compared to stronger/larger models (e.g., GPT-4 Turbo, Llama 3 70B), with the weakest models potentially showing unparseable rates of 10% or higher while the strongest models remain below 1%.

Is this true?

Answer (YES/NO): NO